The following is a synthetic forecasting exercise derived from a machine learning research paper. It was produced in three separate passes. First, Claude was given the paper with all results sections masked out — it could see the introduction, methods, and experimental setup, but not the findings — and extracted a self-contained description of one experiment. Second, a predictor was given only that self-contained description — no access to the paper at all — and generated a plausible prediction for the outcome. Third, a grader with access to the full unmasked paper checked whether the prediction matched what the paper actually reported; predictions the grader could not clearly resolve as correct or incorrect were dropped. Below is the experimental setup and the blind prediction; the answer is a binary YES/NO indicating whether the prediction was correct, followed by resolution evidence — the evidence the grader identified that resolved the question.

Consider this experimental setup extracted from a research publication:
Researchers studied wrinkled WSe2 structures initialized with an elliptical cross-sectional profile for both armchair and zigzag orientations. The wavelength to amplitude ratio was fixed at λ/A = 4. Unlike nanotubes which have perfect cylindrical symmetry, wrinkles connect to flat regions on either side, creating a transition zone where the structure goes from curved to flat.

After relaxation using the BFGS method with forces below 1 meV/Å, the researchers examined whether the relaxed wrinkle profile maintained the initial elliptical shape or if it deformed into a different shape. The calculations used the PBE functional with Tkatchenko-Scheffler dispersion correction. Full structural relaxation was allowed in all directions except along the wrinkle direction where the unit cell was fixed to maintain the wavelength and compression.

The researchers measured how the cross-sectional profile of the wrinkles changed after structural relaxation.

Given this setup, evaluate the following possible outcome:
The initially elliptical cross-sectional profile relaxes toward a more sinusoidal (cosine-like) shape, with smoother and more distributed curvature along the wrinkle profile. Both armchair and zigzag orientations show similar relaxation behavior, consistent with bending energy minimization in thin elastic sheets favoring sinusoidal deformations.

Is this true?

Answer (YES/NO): NO